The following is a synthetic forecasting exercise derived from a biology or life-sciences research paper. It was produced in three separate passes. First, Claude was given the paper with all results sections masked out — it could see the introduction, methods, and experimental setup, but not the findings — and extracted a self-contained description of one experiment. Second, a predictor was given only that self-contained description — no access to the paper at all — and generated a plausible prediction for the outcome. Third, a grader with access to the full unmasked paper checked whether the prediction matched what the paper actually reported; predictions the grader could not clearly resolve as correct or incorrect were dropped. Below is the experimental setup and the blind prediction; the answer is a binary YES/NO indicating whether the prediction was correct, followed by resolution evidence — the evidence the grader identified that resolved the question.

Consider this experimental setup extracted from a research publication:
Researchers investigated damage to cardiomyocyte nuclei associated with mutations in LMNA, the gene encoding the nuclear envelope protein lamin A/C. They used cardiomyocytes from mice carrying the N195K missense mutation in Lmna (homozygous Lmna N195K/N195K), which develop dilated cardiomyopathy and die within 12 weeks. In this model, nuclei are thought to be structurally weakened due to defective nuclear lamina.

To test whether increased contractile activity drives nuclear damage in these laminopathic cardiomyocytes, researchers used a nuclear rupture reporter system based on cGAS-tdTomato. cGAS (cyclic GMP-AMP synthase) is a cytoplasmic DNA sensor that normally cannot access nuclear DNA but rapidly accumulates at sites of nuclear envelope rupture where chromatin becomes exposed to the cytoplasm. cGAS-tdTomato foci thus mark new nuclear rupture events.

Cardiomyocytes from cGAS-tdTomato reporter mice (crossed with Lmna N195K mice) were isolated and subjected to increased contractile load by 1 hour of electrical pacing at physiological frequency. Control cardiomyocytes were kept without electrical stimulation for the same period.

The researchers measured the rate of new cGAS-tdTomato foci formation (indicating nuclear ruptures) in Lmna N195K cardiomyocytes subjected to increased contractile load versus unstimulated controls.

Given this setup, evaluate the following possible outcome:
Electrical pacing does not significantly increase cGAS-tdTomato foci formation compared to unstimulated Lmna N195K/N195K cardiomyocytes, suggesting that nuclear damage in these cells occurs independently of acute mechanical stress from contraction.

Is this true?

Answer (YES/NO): YES